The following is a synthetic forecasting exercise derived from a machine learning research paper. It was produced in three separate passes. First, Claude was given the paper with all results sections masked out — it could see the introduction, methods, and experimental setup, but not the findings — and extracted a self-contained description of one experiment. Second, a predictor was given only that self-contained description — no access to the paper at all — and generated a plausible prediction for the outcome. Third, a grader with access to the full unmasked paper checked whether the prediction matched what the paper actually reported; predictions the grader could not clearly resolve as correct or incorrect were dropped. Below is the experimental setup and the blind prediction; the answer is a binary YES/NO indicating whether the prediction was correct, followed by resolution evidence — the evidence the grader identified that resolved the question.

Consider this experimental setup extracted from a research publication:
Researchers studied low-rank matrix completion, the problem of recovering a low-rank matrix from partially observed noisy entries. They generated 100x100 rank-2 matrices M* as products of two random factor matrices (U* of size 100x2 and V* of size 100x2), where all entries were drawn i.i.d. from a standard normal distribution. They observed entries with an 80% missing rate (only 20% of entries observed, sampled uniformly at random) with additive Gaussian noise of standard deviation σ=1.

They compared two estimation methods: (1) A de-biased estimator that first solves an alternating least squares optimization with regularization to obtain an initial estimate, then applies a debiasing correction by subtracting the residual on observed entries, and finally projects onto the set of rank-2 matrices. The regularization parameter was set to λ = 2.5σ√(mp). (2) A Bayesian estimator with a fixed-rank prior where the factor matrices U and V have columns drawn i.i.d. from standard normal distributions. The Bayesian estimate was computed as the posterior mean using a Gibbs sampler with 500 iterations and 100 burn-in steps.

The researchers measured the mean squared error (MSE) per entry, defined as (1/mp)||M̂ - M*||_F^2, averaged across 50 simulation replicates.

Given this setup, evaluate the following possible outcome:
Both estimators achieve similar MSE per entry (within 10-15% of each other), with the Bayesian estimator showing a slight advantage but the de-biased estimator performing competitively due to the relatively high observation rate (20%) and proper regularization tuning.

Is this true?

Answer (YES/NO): NO